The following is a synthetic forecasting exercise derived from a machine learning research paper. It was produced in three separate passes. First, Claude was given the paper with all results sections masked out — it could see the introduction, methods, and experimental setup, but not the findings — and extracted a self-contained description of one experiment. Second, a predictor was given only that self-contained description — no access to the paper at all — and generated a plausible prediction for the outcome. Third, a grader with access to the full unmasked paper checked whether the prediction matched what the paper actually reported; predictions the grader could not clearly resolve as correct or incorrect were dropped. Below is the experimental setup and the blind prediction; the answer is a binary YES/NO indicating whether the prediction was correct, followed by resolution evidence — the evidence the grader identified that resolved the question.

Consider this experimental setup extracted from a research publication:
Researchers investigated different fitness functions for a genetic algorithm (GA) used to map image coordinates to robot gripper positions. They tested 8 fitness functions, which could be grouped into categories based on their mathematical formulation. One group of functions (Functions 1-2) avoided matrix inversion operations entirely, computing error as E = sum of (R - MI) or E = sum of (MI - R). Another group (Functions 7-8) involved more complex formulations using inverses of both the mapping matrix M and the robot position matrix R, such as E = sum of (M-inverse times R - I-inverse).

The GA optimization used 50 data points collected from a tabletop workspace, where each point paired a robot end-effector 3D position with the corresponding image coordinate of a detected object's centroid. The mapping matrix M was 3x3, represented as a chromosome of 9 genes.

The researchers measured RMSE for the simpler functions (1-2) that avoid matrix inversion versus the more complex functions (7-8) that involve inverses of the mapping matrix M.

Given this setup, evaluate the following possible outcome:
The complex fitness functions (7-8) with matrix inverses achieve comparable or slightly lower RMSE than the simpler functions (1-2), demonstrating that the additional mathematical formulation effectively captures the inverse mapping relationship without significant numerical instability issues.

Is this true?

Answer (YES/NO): NO